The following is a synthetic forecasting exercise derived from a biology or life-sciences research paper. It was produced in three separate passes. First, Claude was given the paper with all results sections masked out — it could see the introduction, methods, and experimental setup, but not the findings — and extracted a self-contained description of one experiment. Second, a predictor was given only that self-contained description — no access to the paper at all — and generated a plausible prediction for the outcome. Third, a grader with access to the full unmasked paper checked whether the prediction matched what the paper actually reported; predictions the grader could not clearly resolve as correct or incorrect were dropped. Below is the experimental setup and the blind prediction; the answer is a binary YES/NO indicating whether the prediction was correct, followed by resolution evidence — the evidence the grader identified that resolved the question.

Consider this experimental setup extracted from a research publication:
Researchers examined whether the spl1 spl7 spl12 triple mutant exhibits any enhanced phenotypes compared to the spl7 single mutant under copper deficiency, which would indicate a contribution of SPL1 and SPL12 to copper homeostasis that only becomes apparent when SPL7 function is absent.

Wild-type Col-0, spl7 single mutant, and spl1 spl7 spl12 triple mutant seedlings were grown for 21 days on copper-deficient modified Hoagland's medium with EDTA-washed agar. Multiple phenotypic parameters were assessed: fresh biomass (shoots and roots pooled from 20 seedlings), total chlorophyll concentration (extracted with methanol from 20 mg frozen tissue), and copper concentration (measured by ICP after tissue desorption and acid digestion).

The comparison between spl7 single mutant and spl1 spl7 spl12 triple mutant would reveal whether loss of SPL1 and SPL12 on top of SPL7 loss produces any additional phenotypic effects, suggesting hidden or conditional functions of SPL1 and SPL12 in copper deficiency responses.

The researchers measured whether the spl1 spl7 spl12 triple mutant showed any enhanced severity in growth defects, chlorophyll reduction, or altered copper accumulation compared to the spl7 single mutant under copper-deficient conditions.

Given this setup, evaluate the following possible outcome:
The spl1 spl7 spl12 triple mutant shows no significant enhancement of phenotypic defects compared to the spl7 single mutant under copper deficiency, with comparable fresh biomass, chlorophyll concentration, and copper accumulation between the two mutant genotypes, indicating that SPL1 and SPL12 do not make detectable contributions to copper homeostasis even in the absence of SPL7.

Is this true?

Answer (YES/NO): NO